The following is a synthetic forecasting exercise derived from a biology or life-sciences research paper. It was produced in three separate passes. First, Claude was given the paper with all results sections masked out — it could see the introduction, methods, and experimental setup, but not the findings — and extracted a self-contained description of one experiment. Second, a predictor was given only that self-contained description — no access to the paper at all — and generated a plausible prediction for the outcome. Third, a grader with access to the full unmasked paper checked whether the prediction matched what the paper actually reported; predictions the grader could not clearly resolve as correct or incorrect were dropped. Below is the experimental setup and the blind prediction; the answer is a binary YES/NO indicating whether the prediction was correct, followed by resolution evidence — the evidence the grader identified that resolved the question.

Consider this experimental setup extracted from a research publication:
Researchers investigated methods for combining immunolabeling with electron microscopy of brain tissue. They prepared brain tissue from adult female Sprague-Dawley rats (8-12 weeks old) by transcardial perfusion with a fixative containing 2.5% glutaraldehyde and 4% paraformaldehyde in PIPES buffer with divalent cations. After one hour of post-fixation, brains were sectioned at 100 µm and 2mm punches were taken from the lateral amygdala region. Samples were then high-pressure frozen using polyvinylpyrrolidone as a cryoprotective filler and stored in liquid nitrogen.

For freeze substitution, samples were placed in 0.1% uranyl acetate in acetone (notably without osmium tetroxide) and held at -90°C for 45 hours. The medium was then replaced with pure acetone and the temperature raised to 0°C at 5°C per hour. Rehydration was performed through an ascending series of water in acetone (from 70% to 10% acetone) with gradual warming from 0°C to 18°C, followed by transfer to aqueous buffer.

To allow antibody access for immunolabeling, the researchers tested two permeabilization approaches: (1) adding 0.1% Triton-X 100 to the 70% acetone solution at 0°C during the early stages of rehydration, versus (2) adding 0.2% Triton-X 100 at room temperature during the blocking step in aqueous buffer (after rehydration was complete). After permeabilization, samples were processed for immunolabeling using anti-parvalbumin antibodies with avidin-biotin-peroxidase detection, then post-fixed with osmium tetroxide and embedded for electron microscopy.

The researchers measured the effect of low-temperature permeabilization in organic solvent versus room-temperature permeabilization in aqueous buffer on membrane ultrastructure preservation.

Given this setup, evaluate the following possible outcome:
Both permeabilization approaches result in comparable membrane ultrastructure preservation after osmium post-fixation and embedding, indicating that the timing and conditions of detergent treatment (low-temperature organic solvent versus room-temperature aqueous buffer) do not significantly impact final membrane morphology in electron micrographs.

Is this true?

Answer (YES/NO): NO